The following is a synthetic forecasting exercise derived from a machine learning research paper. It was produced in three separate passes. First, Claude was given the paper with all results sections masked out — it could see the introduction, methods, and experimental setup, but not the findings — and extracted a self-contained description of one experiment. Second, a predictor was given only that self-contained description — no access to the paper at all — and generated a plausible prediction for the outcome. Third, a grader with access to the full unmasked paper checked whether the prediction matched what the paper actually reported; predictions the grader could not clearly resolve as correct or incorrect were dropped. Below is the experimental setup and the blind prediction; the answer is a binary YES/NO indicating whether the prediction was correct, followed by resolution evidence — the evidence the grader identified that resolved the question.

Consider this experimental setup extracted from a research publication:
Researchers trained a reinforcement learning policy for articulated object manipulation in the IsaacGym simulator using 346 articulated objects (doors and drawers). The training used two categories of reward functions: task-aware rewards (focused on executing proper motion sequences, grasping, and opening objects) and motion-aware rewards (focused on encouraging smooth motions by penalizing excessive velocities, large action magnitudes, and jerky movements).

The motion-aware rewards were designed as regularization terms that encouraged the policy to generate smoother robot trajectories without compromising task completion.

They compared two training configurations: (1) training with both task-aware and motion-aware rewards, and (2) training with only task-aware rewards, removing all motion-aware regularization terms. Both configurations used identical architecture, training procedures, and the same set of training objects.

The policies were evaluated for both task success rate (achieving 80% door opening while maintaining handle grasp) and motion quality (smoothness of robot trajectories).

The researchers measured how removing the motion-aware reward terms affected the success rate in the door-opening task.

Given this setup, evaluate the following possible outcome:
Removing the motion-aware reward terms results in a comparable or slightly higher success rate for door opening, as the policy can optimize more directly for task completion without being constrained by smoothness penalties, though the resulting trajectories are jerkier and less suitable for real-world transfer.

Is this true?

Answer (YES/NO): NO